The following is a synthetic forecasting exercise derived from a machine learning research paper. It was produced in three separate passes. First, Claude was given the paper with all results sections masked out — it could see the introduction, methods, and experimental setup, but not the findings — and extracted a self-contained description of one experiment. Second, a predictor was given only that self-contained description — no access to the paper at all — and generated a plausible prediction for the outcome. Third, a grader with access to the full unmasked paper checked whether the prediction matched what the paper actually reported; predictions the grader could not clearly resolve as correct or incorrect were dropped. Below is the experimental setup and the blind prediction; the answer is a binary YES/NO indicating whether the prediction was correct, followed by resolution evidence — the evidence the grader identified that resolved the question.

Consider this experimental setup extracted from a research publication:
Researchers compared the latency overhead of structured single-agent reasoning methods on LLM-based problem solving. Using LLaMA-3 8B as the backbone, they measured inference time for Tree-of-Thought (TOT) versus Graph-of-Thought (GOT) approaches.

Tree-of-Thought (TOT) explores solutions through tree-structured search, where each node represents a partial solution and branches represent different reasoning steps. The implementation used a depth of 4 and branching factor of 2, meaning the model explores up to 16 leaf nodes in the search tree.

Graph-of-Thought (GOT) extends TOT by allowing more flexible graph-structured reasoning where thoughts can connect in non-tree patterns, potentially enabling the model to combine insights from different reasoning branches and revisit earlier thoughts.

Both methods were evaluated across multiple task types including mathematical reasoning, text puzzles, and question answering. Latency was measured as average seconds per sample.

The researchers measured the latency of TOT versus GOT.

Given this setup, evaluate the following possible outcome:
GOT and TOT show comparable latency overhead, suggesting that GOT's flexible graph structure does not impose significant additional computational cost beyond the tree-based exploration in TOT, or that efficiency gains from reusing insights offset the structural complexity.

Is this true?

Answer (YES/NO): YES